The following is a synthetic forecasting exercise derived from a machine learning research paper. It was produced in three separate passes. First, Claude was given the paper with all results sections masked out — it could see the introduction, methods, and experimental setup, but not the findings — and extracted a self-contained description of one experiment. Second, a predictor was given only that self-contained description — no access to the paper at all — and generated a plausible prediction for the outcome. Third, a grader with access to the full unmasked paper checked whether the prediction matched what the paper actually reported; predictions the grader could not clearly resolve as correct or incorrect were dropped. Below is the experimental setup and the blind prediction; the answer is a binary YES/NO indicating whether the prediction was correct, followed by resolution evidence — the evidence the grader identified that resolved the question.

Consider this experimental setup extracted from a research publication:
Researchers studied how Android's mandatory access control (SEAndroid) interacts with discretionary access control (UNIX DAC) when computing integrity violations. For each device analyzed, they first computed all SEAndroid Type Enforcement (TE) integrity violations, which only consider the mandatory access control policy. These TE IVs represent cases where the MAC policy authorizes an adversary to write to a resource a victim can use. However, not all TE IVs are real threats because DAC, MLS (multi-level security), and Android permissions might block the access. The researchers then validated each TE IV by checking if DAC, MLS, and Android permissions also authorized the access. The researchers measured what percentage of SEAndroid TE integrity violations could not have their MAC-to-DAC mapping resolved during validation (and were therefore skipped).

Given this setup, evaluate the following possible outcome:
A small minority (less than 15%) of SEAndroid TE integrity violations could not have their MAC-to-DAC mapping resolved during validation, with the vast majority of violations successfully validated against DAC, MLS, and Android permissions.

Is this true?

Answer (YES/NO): NO